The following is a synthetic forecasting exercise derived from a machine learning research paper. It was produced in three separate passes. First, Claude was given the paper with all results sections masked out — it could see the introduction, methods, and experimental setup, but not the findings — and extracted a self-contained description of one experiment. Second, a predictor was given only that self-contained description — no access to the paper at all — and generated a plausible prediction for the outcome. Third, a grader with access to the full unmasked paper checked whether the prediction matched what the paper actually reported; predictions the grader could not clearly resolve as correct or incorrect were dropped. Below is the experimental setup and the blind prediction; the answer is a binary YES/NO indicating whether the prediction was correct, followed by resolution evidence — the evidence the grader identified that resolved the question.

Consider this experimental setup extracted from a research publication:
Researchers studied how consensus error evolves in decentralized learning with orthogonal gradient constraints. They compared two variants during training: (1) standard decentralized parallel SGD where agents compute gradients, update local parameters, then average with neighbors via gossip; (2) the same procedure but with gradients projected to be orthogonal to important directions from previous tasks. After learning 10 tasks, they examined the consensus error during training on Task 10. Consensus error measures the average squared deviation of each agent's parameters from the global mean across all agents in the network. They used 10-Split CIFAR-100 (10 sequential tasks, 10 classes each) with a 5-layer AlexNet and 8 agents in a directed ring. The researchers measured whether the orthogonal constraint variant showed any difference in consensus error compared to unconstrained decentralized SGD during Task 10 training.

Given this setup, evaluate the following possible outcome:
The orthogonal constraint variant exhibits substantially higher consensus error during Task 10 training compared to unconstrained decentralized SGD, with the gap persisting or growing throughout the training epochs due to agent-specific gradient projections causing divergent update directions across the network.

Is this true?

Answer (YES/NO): NO